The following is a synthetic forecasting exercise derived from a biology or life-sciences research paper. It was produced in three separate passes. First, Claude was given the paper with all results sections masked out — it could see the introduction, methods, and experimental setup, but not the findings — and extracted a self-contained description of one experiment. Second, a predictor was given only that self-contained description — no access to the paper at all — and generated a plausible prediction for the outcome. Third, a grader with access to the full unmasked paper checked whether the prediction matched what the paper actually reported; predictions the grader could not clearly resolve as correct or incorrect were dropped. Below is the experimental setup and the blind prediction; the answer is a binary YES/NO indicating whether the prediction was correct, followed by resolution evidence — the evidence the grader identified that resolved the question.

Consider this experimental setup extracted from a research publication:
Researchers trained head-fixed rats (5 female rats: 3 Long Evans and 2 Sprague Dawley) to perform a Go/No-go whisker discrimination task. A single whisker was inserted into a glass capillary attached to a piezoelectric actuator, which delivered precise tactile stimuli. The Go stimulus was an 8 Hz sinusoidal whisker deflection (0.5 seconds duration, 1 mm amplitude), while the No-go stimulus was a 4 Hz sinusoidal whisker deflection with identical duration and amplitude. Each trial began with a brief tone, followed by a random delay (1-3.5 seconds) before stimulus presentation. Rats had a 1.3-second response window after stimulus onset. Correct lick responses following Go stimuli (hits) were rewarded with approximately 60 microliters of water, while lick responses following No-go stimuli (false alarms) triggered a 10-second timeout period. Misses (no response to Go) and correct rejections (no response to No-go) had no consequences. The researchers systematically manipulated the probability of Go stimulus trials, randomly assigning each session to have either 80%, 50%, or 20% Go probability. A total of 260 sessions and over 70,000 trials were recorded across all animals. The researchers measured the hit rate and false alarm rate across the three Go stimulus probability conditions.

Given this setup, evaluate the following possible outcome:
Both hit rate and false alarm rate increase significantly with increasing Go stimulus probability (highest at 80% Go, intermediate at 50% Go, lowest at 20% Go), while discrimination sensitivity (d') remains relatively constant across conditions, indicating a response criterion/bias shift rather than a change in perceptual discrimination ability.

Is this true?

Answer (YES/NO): YES